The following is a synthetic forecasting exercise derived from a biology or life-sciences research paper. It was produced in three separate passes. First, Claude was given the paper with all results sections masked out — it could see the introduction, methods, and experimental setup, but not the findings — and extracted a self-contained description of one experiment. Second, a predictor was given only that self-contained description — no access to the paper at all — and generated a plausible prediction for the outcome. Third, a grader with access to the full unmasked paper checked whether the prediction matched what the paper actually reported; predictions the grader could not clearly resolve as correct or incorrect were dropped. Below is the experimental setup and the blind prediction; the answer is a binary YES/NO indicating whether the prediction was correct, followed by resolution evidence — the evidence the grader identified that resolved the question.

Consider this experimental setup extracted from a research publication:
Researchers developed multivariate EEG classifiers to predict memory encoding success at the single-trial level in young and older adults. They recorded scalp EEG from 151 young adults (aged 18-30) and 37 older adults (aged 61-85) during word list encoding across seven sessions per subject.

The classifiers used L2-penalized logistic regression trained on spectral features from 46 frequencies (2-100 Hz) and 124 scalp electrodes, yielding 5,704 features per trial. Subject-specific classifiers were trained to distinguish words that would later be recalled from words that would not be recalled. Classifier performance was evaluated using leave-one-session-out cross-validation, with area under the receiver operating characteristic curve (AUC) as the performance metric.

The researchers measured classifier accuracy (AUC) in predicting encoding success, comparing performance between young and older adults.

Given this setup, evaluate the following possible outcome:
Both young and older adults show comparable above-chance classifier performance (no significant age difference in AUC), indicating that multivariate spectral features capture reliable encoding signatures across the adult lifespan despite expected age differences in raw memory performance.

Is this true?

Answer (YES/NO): YES